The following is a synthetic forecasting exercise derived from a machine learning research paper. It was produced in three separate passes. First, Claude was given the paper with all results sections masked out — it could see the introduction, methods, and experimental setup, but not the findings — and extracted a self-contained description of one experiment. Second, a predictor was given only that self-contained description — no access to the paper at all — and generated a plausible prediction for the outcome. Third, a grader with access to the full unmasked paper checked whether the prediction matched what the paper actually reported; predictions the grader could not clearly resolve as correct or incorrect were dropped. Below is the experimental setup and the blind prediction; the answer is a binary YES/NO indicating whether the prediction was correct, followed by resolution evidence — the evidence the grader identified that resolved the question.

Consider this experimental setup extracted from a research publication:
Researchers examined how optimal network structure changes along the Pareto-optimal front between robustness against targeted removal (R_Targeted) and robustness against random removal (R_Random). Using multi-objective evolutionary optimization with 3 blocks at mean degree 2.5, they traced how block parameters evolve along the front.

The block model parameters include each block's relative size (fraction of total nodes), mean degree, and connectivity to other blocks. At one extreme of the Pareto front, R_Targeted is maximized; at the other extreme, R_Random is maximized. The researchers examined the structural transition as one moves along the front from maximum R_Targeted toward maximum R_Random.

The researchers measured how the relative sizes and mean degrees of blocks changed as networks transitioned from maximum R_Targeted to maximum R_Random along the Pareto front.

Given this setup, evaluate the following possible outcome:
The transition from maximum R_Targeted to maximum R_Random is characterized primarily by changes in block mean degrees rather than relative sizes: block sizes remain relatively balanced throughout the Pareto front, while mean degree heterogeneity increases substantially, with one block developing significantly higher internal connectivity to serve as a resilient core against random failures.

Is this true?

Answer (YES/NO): NO